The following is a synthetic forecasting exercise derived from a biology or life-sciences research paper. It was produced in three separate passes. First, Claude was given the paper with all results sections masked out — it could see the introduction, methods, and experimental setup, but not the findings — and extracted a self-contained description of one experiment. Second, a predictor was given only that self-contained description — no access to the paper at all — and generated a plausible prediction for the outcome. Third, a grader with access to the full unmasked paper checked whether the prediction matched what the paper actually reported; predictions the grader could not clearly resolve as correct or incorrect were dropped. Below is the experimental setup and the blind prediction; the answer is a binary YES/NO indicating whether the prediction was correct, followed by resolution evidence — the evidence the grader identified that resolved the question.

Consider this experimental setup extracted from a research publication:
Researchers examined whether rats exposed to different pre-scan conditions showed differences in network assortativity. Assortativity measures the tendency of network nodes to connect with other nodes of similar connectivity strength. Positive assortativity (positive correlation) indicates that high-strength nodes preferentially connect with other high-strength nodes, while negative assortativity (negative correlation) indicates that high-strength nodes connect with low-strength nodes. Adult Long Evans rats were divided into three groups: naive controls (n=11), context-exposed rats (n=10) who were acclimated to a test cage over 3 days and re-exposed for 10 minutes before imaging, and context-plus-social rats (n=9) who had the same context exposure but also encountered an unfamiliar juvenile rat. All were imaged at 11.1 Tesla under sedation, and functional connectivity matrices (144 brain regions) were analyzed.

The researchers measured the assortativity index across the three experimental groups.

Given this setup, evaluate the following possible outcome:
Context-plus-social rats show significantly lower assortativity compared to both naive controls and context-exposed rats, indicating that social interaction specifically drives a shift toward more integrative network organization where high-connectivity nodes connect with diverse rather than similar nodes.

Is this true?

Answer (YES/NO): NO